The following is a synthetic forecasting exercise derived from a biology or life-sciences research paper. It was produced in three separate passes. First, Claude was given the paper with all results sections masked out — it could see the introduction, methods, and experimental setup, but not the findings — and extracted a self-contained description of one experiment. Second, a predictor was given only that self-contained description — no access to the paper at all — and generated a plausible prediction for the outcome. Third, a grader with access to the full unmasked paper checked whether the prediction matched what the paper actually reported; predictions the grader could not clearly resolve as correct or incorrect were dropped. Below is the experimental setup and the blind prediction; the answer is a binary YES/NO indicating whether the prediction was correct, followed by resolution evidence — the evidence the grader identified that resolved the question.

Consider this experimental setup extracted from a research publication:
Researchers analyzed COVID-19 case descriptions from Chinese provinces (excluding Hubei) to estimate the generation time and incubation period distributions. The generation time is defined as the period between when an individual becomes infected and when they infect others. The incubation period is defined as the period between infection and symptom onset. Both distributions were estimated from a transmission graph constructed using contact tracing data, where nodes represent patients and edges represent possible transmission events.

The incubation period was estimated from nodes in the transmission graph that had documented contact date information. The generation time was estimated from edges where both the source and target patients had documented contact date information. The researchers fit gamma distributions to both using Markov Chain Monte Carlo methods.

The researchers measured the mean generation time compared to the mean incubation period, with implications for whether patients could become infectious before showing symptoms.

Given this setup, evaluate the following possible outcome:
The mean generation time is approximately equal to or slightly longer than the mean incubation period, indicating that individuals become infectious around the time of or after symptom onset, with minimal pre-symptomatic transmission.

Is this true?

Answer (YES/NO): NO